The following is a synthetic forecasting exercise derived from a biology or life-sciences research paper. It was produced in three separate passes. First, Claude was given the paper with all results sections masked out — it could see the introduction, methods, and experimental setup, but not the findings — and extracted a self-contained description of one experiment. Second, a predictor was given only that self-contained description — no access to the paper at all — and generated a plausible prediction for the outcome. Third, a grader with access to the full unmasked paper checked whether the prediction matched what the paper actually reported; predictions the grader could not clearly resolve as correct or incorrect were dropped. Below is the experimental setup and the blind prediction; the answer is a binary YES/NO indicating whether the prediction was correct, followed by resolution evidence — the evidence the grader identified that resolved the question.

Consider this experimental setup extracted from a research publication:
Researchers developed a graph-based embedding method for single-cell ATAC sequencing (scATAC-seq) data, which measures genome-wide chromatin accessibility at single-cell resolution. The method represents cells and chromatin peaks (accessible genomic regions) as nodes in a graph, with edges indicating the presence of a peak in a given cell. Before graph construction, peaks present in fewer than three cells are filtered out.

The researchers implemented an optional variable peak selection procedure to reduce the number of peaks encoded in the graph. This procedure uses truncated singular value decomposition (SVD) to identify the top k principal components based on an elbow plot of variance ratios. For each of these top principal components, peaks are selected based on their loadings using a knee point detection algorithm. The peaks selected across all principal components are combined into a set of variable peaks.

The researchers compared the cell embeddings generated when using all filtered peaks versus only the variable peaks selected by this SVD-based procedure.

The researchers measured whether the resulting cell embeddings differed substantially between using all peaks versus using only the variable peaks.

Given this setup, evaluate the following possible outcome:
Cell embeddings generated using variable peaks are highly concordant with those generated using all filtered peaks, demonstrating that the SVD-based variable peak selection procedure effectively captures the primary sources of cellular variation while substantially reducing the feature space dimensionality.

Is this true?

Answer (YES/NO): YES